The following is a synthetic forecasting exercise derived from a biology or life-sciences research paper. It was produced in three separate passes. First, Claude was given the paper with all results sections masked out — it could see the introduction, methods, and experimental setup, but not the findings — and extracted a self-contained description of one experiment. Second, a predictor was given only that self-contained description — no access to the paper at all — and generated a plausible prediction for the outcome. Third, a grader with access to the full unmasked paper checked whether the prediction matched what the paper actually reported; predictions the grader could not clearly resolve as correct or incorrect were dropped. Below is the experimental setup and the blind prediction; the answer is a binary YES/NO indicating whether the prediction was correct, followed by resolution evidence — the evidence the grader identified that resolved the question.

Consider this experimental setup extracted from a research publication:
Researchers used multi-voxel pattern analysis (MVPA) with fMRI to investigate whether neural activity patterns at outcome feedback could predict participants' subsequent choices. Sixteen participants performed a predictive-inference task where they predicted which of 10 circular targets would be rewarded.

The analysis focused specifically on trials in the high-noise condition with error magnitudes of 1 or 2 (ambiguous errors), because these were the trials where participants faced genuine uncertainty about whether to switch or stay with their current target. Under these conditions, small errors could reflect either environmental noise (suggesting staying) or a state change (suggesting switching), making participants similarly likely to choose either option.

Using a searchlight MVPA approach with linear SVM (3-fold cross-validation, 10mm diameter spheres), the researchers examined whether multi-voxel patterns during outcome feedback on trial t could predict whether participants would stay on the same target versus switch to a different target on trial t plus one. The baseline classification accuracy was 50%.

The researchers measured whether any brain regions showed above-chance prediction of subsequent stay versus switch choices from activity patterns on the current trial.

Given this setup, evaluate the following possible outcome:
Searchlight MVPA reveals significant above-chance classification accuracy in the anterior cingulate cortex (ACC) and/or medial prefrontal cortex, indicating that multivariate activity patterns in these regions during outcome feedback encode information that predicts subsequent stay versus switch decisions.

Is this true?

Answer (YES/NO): YES